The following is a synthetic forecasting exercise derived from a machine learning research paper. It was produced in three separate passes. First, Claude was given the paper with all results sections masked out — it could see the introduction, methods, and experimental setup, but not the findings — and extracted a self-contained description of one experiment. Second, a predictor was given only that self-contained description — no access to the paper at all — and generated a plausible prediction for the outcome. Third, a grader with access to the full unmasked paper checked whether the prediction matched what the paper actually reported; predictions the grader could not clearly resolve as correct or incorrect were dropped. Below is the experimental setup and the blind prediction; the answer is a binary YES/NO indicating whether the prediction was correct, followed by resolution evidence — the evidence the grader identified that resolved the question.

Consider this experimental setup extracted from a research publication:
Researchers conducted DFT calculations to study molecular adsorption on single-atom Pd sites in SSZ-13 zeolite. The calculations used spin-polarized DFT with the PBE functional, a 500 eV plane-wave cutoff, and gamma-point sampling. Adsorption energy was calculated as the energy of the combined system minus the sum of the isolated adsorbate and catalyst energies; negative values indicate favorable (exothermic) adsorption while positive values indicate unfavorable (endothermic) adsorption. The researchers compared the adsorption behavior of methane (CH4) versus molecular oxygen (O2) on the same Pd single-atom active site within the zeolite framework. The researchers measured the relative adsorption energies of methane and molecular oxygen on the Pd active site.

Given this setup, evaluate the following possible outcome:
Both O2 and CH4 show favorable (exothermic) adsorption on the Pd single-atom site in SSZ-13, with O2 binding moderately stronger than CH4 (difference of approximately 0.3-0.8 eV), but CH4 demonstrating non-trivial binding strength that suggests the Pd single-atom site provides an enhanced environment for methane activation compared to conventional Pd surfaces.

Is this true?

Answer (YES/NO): NO